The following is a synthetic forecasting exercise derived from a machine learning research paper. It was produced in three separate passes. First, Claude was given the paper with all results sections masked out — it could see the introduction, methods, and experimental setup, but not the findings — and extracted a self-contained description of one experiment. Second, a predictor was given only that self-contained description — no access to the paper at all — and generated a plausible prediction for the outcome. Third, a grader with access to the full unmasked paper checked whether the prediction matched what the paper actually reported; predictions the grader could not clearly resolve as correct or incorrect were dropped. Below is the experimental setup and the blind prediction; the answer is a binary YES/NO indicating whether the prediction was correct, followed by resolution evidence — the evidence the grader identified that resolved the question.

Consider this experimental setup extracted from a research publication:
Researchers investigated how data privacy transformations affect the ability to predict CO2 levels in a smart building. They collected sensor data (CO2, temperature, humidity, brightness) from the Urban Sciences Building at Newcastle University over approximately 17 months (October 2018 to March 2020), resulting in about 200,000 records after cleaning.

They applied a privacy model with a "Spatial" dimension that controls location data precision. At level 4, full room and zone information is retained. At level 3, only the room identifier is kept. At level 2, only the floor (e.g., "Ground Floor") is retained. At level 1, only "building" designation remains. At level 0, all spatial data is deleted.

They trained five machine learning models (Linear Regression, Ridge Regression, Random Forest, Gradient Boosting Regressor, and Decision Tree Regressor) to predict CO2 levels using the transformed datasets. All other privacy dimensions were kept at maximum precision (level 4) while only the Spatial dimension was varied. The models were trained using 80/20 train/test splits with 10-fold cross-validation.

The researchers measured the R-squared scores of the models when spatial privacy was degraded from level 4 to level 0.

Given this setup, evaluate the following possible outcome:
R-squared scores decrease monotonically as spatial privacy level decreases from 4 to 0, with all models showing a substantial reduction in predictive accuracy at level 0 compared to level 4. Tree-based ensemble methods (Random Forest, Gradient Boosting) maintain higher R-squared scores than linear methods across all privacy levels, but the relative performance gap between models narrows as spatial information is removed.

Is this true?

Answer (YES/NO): NO